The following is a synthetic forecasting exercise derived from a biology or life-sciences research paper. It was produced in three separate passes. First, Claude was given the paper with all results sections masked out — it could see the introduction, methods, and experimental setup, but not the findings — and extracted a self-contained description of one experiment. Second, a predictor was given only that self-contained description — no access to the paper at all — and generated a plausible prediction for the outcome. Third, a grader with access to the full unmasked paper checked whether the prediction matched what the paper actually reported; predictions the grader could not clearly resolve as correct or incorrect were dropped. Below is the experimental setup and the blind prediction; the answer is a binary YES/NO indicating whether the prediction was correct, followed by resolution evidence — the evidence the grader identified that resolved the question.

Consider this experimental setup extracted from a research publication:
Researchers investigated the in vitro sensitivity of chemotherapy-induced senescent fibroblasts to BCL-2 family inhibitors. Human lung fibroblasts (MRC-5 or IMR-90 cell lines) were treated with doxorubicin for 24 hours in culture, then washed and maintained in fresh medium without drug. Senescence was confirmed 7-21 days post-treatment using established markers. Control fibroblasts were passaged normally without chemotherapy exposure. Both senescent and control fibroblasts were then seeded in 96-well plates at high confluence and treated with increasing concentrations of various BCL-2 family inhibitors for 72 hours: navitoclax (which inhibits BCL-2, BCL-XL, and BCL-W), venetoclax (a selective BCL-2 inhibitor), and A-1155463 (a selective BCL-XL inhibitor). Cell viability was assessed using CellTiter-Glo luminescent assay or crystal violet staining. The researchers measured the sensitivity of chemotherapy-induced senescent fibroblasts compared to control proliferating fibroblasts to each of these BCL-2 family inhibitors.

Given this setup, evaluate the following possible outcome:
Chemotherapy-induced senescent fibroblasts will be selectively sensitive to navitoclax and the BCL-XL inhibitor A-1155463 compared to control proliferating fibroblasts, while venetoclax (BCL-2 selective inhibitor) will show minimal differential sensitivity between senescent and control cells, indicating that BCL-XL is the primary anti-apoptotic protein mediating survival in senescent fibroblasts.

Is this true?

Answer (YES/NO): YES